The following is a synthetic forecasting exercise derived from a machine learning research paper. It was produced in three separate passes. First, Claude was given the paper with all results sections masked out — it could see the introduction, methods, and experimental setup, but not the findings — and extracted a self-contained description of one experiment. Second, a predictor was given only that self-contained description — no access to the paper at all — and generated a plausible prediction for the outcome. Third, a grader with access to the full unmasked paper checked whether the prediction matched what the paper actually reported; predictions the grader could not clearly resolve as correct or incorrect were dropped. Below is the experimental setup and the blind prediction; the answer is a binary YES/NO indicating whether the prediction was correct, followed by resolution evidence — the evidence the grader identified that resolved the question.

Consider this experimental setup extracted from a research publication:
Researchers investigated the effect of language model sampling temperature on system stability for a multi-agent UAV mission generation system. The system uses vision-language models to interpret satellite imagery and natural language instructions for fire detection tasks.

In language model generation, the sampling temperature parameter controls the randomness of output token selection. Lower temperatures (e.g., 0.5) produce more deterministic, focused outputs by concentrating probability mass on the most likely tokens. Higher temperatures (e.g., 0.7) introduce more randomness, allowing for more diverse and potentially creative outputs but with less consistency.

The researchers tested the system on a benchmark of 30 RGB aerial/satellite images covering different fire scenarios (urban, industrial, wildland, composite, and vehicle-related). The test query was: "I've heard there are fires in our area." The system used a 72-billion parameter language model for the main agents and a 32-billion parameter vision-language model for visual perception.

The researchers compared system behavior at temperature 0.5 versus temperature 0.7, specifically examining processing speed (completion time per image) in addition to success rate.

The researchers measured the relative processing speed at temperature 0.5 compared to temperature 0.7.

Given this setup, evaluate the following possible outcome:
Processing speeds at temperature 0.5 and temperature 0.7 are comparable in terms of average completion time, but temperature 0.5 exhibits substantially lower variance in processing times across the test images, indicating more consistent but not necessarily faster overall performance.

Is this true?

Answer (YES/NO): NO